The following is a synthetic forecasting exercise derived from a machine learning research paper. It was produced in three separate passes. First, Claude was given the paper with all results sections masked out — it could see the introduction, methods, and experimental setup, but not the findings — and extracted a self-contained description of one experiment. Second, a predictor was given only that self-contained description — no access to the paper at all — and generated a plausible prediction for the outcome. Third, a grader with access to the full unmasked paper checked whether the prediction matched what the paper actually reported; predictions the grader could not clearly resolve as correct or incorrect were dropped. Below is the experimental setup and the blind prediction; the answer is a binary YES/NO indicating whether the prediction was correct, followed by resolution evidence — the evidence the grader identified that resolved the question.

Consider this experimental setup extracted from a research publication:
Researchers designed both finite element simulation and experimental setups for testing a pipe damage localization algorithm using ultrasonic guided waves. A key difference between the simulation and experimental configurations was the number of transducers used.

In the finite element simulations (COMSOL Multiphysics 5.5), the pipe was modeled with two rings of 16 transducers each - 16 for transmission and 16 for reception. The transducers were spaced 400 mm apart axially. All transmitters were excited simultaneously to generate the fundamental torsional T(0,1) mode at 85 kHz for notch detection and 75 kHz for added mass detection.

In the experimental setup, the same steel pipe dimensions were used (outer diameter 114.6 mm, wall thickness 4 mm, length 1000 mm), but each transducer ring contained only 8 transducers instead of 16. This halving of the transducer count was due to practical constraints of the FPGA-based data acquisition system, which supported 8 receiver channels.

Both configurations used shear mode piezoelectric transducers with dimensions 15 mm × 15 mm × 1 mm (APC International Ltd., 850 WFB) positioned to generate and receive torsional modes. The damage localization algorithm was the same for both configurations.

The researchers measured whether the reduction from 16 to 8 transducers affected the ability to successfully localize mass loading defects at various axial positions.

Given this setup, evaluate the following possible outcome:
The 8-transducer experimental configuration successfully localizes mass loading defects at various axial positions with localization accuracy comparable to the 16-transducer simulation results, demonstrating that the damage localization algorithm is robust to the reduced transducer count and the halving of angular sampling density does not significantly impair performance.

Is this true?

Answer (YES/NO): NO